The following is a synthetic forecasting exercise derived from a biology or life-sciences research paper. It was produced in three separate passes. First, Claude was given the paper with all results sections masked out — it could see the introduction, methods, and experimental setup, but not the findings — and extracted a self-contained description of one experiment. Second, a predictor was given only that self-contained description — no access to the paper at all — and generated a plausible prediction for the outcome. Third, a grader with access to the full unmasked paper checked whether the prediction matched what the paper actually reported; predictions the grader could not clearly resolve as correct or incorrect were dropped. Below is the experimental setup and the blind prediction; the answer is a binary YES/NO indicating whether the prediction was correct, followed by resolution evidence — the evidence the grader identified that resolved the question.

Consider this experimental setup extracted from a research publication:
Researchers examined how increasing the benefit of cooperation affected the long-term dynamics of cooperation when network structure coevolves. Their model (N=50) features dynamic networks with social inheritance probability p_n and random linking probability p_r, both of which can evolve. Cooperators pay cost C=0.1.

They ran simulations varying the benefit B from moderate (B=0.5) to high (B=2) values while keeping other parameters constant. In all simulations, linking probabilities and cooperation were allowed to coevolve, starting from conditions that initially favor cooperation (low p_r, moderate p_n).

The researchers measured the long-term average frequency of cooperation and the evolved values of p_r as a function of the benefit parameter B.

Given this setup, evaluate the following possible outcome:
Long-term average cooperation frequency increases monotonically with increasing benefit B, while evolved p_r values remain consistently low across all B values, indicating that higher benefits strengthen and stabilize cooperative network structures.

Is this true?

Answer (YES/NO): NO